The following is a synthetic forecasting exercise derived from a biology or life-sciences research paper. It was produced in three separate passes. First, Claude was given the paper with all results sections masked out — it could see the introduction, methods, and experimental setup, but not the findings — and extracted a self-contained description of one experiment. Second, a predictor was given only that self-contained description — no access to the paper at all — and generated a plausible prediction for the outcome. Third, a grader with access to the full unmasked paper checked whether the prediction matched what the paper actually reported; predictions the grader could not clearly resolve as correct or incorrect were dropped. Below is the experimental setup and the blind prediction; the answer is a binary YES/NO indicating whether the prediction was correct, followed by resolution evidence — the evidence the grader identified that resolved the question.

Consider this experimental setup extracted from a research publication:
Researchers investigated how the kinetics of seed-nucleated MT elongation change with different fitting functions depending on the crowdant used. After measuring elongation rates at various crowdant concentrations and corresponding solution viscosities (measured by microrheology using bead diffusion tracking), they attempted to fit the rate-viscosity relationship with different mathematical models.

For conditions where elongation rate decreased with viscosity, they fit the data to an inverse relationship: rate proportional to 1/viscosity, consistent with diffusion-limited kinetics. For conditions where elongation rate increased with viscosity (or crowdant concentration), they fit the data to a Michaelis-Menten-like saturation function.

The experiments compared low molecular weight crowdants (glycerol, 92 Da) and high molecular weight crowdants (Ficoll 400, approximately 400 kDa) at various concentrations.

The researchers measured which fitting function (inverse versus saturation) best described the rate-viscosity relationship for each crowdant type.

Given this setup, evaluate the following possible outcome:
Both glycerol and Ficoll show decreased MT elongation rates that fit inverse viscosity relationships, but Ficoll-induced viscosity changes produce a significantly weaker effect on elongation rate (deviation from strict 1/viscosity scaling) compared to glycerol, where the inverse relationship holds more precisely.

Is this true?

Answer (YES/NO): NO